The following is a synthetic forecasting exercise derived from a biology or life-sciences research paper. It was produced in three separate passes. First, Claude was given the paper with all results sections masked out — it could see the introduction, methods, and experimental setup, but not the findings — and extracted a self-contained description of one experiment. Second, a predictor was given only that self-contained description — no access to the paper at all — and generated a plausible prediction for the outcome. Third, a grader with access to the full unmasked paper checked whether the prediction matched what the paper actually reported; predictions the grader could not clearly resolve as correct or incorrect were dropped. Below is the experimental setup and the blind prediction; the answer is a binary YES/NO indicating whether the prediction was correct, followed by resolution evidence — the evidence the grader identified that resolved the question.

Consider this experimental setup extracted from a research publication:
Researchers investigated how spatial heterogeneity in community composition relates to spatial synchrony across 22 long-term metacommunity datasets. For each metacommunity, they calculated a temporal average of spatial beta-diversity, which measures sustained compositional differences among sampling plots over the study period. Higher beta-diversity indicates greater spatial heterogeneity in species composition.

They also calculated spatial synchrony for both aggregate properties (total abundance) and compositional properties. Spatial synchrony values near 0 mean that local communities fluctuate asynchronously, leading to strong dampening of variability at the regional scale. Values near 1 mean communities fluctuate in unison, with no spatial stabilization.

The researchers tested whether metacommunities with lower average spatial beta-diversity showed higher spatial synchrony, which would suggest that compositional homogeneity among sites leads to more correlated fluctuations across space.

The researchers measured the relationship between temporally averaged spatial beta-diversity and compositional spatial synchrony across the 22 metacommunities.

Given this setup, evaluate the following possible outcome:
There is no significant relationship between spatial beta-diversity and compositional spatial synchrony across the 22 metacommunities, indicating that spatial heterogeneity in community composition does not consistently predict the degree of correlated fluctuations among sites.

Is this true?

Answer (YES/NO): NO